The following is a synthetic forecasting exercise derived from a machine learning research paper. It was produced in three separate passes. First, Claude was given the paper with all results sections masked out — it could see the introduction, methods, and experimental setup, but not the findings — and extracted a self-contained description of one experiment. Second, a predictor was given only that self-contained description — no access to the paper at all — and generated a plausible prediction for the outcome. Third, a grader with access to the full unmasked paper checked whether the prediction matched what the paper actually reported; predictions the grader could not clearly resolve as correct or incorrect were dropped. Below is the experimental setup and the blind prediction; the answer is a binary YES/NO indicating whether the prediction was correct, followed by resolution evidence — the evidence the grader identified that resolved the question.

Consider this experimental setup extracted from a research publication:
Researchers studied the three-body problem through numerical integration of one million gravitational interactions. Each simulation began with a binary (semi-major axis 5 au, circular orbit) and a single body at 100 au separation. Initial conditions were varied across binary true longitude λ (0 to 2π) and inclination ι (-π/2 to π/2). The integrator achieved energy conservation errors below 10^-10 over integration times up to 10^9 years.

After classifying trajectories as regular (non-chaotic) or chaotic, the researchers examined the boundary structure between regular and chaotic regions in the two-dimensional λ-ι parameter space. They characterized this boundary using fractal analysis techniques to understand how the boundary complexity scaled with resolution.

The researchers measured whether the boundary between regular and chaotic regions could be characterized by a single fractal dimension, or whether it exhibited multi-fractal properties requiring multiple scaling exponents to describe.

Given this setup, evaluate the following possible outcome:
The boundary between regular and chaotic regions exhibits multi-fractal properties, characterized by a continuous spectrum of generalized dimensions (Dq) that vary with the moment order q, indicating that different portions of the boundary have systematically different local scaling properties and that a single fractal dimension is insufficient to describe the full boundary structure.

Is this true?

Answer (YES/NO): NO